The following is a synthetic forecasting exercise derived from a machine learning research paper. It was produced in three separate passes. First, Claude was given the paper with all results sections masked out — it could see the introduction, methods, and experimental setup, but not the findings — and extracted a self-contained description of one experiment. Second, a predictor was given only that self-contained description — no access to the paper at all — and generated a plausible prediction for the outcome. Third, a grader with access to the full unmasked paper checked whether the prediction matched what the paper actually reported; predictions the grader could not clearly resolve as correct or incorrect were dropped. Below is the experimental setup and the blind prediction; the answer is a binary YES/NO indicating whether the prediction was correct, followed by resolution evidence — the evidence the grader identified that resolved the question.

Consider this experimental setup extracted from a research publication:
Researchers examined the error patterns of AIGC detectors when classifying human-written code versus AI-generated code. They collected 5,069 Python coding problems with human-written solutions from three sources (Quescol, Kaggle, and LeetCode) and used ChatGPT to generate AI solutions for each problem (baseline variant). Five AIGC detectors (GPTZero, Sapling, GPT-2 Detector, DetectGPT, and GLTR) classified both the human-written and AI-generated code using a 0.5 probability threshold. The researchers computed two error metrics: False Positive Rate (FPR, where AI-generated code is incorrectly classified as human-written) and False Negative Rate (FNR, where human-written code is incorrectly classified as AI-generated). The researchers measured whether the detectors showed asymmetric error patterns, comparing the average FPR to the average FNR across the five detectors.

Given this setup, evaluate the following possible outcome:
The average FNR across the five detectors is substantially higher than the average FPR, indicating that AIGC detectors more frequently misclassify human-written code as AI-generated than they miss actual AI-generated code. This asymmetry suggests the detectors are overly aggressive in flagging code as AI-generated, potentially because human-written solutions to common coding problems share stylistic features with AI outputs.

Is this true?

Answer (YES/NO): NO